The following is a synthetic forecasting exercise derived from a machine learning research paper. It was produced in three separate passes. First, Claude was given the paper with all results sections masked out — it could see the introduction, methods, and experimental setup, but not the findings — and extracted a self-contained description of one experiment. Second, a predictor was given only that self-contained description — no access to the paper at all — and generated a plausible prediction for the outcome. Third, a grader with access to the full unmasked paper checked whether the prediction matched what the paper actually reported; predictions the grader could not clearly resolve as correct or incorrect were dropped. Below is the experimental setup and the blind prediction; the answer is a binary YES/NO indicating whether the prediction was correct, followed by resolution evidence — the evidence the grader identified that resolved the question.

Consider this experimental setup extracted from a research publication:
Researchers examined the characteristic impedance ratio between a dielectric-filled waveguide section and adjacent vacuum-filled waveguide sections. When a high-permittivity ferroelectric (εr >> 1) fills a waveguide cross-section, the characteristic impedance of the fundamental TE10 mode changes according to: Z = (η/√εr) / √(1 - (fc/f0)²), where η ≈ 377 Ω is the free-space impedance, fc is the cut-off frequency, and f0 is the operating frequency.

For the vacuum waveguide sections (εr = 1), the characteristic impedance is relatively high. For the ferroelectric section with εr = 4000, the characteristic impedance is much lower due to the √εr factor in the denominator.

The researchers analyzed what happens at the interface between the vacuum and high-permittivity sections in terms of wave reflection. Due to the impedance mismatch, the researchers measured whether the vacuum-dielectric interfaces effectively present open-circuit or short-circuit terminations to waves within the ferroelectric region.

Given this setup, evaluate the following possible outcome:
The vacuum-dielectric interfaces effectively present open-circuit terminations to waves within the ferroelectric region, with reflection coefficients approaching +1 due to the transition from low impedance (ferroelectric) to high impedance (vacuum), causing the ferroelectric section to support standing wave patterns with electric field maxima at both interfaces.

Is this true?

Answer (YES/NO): YES